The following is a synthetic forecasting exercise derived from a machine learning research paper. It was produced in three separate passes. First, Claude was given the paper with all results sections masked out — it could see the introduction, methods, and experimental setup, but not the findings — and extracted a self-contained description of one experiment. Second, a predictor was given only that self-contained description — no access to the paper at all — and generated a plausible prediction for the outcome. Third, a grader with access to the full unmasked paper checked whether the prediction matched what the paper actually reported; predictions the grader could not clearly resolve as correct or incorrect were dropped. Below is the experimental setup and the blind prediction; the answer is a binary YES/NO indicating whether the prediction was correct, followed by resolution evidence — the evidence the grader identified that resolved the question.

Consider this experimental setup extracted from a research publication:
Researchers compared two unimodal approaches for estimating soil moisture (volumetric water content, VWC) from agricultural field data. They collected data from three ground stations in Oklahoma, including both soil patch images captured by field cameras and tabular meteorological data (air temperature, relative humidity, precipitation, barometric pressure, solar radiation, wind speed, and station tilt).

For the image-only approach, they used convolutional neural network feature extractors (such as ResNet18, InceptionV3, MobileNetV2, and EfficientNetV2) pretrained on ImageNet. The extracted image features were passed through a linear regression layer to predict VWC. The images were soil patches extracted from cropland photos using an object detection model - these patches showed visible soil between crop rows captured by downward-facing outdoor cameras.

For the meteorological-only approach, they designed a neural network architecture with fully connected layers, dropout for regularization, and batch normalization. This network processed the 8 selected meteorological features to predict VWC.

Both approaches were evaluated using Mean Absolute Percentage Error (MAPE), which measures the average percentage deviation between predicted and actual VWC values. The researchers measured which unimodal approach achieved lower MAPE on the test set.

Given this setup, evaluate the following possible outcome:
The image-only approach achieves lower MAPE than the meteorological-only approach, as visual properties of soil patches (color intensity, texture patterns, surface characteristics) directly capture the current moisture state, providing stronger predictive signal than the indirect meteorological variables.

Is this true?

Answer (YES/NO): YES